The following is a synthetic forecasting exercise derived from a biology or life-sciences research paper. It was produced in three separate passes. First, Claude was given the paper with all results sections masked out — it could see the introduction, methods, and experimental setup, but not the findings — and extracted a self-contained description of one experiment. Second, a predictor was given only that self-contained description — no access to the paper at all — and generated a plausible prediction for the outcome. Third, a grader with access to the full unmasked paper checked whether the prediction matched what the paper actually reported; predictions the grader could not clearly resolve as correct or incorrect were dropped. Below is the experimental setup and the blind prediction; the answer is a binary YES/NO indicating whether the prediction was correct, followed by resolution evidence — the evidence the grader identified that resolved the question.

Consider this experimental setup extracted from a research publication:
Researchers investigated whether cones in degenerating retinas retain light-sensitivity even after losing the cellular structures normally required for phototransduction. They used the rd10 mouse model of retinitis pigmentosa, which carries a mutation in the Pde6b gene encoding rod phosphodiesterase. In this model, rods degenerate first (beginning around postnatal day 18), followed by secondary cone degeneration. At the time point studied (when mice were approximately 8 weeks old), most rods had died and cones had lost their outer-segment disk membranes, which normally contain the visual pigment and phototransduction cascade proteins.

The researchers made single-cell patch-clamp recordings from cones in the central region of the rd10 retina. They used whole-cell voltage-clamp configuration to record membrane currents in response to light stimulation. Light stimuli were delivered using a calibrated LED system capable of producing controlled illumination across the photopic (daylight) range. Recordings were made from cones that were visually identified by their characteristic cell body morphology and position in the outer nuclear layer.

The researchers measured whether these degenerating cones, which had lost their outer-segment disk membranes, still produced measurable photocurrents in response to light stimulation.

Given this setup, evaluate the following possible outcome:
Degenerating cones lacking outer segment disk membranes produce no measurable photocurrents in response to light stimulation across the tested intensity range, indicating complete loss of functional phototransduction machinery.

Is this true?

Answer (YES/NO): NO